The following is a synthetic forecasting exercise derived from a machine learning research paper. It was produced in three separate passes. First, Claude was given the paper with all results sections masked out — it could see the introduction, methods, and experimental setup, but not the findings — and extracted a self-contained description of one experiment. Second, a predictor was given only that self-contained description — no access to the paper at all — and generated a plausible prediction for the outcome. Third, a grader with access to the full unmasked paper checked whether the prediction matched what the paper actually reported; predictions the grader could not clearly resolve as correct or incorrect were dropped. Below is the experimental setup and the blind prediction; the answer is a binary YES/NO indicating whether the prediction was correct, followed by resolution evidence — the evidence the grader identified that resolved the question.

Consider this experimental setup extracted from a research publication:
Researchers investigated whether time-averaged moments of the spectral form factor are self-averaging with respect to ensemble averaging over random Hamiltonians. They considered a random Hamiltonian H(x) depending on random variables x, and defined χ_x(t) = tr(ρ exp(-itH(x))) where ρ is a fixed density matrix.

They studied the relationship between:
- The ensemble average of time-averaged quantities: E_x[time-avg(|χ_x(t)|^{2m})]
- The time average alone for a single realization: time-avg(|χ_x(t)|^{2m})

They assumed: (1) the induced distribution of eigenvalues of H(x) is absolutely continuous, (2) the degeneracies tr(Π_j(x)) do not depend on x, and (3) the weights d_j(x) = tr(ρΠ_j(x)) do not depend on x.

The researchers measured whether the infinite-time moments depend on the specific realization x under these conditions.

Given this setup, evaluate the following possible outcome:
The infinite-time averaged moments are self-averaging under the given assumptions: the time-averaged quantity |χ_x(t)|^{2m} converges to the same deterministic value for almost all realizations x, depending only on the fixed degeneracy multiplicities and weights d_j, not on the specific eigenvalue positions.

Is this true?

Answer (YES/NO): YES